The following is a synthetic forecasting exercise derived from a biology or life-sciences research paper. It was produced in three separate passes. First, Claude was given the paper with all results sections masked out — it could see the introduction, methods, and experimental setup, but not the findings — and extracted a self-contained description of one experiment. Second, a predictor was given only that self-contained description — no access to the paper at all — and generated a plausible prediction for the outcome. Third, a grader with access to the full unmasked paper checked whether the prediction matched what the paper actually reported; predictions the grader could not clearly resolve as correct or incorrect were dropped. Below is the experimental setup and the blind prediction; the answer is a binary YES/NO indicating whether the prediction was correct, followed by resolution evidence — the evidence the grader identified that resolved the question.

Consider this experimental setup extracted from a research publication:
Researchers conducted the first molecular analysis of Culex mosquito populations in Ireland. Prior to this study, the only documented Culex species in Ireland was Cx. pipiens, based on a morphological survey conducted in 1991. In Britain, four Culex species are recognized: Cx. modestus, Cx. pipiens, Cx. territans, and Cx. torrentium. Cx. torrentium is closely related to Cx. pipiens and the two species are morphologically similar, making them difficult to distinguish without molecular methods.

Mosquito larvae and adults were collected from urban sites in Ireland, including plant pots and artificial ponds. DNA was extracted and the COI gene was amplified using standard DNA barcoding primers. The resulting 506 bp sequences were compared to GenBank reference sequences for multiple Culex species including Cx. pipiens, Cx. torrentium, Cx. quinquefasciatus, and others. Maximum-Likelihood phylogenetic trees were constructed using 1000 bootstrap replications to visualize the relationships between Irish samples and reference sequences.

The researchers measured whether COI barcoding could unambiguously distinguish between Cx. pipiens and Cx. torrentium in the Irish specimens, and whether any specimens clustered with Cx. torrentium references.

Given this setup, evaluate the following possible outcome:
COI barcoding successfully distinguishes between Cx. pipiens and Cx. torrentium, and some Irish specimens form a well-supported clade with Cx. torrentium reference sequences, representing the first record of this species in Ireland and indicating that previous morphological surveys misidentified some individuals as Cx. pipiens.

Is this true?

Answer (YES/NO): YES